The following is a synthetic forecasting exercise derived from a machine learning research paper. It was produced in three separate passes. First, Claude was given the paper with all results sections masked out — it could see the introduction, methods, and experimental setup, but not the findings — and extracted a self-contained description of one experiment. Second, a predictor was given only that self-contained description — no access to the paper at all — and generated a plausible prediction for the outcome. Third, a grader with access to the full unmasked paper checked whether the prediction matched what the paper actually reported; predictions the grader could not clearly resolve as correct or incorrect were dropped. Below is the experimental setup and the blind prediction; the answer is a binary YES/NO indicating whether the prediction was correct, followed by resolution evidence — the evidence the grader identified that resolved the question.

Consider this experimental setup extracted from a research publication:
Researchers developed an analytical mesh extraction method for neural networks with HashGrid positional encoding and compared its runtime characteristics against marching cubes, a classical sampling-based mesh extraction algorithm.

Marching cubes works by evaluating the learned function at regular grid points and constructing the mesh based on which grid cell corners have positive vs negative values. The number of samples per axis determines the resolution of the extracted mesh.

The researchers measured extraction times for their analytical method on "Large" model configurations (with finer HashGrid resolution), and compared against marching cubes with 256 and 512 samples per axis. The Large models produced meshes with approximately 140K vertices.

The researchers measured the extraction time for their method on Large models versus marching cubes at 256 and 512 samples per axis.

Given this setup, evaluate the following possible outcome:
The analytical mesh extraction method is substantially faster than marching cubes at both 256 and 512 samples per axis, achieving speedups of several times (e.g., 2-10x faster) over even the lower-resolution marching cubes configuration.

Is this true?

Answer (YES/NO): NO